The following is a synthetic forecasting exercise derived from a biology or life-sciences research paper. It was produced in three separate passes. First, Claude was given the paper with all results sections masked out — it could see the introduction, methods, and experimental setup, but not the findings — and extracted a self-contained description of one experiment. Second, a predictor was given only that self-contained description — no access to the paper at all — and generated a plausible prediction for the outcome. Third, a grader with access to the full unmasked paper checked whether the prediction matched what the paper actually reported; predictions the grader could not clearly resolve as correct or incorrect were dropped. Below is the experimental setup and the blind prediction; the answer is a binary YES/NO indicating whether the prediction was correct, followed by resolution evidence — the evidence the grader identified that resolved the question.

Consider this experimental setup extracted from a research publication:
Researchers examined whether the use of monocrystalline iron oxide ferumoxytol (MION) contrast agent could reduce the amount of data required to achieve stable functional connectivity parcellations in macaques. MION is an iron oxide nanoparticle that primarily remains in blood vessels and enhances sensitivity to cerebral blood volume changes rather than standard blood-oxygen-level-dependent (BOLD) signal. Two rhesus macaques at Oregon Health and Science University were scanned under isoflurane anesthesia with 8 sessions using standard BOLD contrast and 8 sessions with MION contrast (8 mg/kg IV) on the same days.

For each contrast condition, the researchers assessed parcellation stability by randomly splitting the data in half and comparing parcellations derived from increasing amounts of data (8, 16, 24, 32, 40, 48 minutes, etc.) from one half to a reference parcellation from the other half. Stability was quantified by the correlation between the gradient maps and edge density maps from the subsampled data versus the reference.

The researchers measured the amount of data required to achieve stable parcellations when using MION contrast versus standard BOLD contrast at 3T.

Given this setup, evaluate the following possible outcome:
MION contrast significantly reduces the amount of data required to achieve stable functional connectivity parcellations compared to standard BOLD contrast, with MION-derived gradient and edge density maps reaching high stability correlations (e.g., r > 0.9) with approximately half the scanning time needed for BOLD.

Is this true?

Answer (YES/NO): NO